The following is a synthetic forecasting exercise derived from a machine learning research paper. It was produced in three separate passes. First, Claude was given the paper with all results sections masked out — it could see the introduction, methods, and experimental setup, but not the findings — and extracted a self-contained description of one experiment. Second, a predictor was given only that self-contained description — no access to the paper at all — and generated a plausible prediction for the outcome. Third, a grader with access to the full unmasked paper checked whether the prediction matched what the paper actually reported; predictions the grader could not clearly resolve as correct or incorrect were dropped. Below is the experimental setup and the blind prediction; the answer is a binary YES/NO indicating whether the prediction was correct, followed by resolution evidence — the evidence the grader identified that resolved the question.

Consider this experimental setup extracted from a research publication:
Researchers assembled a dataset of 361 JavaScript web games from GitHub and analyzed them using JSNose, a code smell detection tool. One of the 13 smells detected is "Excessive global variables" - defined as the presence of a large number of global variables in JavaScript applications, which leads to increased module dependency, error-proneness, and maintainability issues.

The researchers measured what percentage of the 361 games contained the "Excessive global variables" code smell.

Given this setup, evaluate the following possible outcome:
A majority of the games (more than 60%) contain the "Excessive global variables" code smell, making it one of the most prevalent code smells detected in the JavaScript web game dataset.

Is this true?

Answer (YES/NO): YES